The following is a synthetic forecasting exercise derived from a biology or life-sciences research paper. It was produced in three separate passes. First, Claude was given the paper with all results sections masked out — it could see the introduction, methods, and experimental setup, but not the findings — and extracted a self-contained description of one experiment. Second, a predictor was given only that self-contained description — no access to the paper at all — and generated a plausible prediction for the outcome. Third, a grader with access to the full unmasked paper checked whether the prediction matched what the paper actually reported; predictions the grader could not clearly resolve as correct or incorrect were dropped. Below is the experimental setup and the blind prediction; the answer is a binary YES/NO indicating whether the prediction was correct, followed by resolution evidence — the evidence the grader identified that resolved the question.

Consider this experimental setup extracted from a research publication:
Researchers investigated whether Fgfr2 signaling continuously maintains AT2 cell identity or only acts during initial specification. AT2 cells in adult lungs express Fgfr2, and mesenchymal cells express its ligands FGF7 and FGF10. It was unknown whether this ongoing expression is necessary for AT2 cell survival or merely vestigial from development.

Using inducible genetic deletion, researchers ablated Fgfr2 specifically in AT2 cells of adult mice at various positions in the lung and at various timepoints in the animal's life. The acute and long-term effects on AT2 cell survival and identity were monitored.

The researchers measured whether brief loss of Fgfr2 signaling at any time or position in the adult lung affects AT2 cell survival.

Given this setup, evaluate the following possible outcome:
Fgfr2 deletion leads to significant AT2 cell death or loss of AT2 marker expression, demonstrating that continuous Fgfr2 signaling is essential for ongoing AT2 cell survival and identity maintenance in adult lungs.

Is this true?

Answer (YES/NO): YES